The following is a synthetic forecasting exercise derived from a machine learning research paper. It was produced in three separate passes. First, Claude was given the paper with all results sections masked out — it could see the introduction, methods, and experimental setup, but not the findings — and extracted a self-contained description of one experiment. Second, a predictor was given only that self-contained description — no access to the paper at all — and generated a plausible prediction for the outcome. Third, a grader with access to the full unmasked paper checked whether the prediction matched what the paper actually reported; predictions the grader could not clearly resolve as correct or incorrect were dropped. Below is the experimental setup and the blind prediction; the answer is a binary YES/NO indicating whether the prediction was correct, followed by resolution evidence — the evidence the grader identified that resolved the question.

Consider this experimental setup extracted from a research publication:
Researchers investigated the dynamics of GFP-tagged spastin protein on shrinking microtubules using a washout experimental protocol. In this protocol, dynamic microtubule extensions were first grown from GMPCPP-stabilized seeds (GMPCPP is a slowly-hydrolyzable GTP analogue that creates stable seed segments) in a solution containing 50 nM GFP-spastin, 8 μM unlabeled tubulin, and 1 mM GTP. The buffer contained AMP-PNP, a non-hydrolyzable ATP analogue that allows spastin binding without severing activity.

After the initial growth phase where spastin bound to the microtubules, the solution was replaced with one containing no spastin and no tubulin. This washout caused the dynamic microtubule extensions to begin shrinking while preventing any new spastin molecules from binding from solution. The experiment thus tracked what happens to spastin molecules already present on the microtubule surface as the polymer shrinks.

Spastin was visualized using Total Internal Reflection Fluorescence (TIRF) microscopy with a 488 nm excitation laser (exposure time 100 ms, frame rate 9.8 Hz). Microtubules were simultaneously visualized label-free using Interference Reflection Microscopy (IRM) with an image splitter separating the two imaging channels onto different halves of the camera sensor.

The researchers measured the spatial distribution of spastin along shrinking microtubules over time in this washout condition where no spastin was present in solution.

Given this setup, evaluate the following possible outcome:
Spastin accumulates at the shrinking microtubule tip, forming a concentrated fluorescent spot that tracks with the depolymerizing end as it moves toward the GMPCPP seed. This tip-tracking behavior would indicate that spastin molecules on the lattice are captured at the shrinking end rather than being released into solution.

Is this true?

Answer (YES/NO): YES